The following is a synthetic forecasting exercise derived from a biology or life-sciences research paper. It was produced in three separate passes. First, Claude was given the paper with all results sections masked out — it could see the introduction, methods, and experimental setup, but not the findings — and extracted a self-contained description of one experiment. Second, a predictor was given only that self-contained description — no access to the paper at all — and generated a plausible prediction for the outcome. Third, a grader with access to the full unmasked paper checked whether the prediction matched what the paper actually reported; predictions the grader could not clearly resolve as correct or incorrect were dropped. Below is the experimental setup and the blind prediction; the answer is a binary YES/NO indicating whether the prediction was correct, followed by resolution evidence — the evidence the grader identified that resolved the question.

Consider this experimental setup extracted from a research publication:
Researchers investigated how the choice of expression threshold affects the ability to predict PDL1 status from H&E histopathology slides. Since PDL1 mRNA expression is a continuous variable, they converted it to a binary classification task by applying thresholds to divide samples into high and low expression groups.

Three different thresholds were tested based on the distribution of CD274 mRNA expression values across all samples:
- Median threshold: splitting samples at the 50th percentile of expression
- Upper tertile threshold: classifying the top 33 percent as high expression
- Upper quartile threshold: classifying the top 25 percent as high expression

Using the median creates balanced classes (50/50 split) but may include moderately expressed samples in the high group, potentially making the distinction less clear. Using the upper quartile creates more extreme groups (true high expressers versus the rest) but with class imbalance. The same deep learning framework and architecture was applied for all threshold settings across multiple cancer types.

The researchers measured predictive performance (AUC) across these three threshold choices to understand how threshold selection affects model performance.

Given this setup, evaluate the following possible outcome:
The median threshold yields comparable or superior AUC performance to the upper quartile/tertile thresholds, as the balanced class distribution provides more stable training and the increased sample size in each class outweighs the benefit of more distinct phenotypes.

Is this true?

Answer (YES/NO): NO